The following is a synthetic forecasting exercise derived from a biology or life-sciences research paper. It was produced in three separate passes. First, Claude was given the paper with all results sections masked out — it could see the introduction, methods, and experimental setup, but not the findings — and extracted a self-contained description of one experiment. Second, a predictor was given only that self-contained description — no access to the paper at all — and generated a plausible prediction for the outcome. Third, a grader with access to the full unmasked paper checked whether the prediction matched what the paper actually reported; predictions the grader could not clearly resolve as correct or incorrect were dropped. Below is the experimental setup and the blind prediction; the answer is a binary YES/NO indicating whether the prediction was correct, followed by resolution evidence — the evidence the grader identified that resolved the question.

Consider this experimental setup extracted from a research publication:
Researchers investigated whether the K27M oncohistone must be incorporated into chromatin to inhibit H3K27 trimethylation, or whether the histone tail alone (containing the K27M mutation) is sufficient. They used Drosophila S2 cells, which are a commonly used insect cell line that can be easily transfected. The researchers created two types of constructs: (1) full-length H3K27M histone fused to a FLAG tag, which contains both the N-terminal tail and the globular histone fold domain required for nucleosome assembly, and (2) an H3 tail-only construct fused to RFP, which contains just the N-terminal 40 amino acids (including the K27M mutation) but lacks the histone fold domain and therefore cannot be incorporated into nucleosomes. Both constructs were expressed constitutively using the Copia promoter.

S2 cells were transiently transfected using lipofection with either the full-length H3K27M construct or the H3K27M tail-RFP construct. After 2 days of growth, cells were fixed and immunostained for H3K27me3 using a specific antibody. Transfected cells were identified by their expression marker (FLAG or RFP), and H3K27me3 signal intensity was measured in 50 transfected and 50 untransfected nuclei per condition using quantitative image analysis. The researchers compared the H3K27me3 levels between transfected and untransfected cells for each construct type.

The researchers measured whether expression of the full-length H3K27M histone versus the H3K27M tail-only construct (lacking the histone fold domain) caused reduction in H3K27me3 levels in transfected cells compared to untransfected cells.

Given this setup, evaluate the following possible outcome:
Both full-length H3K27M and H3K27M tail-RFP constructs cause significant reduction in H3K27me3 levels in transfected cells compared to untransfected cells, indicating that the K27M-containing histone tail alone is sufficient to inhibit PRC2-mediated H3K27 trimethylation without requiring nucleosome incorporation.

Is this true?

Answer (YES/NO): NO